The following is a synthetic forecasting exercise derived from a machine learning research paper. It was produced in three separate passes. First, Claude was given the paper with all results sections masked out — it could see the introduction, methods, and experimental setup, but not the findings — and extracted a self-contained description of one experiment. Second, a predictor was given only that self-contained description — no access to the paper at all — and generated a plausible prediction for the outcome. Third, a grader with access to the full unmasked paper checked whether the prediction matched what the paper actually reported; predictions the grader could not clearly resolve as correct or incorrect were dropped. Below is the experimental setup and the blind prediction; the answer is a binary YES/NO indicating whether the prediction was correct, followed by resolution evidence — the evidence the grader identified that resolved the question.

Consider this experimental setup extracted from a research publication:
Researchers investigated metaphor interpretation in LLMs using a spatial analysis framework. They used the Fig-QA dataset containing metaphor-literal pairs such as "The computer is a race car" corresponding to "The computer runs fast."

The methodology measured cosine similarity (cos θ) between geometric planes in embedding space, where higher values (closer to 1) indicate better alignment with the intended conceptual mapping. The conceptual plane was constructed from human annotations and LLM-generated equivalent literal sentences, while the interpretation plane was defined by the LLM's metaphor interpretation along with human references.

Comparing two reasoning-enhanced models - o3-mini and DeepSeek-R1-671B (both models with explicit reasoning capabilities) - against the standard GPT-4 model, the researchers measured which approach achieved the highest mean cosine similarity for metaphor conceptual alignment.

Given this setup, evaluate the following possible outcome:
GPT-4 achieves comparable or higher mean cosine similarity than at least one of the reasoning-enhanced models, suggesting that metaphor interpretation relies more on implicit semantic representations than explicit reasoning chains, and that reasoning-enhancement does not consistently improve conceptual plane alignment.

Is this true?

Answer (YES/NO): YES